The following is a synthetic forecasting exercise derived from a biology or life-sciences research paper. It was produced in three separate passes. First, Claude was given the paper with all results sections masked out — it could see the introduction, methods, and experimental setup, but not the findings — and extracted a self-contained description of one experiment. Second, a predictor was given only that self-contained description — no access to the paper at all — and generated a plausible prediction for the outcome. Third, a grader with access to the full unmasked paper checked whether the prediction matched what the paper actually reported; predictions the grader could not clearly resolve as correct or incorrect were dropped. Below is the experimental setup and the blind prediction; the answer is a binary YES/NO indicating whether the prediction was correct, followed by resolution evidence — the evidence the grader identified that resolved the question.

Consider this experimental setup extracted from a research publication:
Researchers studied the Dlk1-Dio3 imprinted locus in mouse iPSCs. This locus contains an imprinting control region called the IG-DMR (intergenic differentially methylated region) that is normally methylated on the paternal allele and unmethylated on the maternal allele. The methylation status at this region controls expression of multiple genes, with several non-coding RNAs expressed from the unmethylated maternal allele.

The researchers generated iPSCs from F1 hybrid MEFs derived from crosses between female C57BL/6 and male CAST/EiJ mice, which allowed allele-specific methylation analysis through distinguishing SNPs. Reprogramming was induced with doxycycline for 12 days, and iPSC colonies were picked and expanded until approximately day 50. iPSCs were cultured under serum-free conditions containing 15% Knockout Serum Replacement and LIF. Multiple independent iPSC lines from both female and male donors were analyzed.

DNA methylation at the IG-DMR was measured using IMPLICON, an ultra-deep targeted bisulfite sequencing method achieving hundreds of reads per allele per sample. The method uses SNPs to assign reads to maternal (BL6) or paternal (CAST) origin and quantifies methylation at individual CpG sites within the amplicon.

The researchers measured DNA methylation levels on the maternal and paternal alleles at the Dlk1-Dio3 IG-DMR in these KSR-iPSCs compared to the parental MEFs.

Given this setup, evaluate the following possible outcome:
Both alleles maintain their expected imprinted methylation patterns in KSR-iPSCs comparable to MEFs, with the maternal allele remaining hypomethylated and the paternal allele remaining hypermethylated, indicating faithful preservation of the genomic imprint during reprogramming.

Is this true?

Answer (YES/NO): NO